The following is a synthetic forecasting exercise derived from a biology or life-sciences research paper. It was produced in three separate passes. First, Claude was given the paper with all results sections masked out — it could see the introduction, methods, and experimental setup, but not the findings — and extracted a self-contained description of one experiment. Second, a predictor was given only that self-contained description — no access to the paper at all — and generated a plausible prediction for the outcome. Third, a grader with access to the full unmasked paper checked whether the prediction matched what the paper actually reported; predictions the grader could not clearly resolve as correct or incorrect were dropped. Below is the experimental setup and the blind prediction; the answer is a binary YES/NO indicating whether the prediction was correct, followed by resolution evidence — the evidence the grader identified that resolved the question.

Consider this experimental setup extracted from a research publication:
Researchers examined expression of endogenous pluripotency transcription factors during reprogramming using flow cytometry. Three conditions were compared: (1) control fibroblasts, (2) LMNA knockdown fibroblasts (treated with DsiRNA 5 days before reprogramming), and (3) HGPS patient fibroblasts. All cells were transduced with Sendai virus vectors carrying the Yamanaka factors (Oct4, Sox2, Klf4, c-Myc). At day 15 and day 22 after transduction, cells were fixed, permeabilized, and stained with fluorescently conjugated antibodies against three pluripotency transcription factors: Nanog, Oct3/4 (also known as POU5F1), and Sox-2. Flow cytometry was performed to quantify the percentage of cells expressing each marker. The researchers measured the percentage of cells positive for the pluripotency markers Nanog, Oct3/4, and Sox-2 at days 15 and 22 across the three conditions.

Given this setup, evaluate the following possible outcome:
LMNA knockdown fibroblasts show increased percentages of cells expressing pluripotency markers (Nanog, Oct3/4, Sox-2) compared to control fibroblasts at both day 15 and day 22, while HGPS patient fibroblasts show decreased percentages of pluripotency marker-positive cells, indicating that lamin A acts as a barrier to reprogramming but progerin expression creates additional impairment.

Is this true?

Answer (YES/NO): NO